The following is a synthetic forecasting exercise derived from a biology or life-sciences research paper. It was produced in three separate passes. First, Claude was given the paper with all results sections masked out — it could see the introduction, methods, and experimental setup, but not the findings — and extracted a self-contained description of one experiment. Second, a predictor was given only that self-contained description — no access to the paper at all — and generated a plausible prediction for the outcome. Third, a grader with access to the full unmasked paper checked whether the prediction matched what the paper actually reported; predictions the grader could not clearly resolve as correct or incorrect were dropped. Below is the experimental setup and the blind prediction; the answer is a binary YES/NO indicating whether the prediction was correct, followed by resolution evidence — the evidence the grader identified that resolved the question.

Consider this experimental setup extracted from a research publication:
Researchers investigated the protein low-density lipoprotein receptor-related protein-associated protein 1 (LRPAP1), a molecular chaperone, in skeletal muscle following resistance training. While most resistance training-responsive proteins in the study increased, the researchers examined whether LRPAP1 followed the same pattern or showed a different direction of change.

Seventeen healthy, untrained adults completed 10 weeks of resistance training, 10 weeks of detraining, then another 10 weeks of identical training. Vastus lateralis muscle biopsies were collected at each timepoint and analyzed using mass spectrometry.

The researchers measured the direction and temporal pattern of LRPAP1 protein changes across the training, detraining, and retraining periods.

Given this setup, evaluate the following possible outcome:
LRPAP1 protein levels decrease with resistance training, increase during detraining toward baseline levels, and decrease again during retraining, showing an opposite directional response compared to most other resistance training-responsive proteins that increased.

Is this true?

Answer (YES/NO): NO